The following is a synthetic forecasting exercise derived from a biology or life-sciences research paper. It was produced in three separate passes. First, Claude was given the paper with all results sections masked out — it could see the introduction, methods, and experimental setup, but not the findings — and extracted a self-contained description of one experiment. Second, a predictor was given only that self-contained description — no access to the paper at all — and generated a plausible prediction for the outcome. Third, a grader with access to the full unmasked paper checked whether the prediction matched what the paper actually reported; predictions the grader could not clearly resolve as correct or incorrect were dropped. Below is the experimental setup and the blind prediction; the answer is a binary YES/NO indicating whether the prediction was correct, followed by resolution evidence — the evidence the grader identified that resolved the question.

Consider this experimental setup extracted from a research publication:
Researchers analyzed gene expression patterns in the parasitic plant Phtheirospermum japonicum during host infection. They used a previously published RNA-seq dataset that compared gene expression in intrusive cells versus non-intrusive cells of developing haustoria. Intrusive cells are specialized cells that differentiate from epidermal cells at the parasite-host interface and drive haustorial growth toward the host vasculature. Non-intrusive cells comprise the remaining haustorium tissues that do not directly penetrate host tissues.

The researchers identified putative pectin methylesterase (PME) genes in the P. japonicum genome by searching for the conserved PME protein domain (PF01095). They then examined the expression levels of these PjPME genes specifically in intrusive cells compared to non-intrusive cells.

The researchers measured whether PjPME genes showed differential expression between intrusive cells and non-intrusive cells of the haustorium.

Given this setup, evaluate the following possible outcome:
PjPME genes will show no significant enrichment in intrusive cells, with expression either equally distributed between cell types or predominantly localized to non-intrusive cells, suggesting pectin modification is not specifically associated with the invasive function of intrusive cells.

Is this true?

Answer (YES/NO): NO